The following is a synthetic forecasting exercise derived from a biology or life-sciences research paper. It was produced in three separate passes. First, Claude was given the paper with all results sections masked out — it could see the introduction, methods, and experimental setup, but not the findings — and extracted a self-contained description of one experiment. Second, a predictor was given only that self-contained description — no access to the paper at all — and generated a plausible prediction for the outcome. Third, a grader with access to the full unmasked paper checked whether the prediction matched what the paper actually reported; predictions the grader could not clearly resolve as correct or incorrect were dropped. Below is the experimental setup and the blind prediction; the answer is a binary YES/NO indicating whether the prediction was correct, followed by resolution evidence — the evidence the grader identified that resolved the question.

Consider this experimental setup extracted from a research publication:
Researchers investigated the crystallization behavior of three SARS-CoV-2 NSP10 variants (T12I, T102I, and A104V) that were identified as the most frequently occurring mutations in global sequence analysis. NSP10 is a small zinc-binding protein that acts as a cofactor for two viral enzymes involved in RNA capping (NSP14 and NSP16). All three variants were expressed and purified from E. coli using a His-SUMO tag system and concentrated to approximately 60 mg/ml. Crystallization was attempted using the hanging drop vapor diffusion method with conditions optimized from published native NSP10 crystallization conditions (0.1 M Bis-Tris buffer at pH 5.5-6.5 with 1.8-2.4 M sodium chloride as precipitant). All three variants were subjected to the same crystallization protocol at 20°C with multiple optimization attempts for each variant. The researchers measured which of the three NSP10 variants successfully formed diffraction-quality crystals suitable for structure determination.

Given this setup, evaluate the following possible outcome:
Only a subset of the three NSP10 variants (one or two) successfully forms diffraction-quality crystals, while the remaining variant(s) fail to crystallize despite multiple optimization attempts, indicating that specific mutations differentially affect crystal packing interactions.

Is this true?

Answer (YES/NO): YES